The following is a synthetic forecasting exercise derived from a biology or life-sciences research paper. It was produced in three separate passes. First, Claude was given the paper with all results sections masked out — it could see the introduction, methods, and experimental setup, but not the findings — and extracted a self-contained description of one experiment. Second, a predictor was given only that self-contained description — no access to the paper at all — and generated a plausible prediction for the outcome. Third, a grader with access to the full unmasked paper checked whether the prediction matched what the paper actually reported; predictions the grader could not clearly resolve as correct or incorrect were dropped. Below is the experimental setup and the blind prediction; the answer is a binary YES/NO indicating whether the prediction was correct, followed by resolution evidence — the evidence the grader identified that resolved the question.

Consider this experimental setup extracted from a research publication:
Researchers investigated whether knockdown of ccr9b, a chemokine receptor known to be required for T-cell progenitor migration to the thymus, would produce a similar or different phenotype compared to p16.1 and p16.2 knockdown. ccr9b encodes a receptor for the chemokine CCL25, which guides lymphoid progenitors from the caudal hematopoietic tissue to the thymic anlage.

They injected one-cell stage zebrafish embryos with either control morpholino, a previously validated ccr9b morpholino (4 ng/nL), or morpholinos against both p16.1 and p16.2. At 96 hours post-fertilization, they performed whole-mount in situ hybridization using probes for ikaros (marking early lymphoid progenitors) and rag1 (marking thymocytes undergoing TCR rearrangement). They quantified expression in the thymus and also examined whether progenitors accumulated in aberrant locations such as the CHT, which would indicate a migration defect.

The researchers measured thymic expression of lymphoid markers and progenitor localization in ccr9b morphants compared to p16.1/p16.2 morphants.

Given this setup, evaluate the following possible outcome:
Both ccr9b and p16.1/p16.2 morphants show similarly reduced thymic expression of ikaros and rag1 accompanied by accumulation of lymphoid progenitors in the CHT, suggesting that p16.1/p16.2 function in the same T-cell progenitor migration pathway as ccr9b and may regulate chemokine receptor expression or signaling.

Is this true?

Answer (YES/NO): NO